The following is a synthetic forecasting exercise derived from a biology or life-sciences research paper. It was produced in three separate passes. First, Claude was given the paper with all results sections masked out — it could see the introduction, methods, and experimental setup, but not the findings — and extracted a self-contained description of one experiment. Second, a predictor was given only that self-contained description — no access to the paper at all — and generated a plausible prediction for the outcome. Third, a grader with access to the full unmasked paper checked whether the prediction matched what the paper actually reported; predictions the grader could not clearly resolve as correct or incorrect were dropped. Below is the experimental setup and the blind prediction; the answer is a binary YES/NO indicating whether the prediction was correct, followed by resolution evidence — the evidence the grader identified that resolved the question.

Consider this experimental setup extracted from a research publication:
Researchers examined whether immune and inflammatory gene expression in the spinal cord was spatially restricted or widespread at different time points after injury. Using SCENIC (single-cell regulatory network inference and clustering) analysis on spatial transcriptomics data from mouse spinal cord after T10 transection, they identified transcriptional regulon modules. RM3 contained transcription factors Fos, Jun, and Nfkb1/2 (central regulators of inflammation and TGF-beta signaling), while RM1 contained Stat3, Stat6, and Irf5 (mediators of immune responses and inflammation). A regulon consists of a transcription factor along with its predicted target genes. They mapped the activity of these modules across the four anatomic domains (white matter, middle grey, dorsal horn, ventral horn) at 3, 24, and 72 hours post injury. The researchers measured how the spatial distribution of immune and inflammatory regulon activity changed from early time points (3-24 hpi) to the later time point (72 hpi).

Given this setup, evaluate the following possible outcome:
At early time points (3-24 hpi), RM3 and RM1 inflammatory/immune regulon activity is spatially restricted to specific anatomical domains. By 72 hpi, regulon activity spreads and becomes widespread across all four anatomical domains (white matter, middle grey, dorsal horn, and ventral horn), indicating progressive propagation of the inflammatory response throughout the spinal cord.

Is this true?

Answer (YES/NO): YES